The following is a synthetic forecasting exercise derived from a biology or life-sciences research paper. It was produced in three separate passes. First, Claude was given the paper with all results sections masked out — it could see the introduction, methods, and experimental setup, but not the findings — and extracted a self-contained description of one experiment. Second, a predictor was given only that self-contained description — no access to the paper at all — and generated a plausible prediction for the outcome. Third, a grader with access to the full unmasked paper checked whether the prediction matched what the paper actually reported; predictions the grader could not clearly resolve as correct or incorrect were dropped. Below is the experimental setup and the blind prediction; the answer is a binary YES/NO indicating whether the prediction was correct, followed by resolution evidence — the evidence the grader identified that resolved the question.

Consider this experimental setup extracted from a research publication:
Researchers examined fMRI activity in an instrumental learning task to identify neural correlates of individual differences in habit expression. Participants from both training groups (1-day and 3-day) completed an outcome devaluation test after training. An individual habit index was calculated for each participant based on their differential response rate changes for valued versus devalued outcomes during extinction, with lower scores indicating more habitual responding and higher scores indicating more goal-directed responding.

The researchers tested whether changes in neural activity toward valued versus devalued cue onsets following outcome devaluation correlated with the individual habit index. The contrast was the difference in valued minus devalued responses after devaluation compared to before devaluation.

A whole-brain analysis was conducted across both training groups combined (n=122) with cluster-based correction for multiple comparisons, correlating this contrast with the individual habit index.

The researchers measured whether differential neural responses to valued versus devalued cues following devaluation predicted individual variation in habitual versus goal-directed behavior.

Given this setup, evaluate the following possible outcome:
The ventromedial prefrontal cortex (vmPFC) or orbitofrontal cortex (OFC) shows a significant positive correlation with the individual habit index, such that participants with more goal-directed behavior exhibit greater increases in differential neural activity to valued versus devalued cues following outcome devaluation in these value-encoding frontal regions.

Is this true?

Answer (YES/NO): NO